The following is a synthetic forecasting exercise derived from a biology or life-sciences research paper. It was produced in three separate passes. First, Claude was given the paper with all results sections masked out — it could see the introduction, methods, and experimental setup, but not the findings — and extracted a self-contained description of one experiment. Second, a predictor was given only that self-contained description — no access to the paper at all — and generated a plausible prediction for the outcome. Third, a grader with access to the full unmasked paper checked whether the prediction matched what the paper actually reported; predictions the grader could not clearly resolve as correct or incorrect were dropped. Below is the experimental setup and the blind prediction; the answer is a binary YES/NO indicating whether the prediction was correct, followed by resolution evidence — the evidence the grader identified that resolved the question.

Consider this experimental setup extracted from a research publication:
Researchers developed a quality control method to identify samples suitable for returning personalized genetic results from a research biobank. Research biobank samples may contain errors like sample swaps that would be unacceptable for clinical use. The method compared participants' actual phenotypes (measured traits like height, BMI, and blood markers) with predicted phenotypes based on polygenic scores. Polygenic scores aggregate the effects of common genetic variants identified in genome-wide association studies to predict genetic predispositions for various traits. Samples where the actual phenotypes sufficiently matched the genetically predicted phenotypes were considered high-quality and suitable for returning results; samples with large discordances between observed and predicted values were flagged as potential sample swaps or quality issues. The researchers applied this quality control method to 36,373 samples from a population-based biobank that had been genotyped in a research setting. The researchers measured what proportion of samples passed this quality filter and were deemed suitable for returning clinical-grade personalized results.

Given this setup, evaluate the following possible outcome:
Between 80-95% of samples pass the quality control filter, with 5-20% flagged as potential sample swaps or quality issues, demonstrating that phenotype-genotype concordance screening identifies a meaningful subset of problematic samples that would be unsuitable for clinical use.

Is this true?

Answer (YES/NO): NO